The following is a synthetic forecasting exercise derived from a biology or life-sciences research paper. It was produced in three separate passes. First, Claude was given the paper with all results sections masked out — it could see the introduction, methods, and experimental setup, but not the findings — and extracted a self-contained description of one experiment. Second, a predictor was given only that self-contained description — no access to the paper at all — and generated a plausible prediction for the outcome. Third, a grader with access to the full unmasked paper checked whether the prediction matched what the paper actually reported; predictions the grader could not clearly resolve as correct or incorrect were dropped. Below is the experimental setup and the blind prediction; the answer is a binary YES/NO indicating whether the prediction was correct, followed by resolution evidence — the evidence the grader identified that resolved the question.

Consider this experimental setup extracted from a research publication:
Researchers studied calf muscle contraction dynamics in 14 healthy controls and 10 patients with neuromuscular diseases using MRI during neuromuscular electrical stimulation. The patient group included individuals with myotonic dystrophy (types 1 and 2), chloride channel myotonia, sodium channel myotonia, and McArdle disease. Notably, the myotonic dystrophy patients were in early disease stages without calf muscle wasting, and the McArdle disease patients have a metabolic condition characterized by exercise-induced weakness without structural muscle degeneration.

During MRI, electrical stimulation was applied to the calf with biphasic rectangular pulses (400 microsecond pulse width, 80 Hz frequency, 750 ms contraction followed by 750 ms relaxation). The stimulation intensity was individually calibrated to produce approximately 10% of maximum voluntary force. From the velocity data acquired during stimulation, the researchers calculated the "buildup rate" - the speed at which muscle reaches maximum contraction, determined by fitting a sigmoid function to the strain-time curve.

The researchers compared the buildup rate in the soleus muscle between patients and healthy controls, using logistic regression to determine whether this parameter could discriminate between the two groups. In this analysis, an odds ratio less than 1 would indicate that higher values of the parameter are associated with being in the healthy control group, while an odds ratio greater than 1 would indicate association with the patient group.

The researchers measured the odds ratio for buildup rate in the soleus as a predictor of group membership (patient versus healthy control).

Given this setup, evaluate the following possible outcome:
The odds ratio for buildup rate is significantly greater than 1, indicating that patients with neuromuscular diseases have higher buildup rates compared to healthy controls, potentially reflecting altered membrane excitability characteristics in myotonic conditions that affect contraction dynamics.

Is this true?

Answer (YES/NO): NO